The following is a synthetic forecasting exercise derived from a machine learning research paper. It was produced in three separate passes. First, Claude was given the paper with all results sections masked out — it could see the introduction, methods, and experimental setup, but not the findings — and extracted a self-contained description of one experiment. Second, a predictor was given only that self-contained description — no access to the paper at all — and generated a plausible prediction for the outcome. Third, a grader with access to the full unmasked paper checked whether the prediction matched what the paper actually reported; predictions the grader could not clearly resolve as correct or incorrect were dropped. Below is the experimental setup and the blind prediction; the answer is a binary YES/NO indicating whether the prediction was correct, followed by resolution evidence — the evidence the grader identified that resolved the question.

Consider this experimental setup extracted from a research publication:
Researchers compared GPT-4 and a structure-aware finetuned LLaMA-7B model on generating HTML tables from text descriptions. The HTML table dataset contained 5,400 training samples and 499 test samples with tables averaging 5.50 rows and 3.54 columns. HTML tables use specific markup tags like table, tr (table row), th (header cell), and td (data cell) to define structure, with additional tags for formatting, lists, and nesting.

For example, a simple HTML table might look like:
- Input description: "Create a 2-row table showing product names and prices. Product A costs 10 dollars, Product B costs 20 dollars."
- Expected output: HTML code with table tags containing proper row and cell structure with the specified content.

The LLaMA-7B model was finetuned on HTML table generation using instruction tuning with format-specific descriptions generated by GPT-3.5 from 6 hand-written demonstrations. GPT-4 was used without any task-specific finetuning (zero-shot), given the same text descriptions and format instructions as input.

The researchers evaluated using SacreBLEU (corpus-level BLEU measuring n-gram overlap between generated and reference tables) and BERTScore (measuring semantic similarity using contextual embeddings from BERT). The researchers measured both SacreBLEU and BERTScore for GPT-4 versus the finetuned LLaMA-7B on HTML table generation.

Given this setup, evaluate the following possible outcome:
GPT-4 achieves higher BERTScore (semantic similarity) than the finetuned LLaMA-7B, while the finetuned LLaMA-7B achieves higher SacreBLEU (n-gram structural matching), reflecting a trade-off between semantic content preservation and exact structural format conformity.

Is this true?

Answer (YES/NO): NO